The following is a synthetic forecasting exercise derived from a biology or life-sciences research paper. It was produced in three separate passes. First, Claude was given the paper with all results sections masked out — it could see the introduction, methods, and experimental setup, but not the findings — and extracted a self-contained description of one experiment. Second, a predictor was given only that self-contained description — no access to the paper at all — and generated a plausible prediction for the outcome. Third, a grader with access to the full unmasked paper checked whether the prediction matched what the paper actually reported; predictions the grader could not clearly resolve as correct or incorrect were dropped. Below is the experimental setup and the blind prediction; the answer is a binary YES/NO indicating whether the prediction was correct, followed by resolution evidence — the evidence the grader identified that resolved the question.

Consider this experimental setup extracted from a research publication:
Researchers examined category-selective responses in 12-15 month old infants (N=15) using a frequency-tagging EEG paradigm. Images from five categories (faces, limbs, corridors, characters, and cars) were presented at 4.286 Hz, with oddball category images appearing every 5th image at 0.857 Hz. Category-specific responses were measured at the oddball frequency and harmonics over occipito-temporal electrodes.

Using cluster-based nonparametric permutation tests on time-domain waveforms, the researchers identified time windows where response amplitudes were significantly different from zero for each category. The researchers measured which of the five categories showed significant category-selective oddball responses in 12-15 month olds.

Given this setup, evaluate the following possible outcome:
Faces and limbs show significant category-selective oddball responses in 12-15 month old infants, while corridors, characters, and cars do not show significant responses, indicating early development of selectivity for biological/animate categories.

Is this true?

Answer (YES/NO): NO